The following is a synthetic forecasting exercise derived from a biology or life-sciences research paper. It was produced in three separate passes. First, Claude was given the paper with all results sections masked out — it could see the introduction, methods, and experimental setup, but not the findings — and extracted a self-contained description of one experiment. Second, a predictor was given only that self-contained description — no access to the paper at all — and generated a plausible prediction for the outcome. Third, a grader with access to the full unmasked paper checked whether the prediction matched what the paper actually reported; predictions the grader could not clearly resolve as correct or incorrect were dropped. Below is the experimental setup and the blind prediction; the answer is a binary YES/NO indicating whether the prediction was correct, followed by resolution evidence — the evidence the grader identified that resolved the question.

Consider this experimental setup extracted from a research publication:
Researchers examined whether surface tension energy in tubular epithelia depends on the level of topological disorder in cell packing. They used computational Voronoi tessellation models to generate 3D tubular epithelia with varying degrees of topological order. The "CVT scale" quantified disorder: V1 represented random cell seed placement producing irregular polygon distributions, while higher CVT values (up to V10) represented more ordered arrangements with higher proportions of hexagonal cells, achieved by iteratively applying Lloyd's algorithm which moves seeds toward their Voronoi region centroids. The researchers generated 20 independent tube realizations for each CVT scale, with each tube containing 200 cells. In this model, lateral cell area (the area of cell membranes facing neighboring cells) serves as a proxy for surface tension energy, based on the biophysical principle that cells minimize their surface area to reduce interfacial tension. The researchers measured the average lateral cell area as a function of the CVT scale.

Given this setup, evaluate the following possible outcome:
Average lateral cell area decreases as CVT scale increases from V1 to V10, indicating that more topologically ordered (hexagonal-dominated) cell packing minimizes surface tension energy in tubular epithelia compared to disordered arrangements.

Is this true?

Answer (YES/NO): NO